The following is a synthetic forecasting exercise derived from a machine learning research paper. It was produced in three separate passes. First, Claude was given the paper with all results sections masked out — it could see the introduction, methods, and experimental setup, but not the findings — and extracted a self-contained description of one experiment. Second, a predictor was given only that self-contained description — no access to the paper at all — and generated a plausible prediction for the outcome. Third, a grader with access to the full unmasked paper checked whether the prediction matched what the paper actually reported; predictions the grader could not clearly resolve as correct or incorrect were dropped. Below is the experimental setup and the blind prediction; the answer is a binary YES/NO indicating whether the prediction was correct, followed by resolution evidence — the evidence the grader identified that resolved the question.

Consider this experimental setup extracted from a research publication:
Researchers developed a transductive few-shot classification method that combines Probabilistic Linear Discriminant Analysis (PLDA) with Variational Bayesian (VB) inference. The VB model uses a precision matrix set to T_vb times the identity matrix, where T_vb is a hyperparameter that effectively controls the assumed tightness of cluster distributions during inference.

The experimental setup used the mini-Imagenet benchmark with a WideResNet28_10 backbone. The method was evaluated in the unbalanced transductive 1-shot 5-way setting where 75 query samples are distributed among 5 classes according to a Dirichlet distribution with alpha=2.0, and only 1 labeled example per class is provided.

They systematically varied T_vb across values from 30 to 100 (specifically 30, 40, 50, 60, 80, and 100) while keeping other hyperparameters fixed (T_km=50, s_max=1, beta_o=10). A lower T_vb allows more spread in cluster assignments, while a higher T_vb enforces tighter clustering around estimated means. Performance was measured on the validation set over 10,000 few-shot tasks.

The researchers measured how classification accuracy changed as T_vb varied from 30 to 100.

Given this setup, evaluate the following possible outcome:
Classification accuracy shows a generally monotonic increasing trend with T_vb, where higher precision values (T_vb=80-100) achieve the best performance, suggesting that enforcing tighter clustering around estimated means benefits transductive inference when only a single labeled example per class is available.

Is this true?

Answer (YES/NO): NO